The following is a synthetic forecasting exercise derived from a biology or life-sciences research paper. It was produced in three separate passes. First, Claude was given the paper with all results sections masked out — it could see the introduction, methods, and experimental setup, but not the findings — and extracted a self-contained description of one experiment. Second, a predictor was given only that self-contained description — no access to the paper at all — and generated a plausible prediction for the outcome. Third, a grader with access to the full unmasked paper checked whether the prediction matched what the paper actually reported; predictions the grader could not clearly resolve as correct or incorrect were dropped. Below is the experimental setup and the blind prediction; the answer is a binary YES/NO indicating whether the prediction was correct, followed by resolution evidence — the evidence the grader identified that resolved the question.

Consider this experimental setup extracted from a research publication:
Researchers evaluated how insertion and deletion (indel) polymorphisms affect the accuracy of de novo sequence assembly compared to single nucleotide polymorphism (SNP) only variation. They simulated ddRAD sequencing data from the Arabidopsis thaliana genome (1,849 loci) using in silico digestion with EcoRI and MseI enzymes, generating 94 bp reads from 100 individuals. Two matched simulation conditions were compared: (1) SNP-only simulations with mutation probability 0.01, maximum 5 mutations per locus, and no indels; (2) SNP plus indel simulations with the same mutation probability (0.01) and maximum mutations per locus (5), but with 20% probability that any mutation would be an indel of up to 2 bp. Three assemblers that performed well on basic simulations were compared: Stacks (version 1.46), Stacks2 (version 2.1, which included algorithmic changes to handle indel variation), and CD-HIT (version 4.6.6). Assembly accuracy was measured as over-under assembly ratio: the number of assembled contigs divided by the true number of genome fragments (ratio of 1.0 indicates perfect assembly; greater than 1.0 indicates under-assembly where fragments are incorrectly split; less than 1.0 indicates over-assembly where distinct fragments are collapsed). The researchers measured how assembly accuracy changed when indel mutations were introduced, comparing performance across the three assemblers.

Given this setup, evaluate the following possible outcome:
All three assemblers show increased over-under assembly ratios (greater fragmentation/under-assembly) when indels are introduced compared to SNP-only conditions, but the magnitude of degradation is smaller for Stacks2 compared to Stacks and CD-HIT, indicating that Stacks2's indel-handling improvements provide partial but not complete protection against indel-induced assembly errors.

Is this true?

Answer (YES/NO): NO